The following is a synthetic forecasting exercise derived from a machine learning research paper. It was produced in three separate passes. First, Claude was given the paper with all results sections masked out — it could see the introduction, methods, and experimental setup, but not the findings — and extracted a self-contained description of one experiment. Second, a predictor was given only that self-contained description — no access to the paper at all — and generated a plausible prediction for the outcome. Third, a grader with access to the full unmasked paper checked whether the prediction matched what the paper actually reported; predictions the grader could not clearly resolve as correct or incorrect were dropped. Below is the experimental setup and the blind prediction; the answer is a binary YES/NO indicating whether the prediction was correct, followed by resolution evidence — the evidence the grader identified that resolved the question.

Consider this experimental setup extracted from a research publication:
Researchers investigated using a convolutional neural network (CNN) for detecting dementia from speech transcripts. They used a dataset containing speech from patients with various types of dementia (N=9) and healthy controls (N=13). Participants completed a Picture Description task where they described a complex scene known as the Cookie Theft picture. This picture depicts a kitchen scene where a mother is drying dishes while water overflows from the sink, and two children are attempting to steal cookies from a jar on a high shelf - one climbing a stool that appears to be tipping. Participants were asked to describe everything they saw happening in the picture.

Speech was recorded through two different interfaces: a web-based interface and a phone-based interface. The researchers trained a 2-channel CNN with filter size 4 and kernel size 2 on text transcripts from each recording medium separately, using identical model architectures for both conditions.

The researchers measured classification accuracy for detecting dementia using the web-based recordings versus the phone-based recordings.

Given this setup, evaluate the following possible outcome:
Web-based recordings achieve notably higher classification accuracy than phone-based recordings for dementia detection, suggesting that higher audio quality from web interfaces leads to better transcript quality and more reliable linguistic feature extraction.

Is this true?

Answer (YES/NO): YES